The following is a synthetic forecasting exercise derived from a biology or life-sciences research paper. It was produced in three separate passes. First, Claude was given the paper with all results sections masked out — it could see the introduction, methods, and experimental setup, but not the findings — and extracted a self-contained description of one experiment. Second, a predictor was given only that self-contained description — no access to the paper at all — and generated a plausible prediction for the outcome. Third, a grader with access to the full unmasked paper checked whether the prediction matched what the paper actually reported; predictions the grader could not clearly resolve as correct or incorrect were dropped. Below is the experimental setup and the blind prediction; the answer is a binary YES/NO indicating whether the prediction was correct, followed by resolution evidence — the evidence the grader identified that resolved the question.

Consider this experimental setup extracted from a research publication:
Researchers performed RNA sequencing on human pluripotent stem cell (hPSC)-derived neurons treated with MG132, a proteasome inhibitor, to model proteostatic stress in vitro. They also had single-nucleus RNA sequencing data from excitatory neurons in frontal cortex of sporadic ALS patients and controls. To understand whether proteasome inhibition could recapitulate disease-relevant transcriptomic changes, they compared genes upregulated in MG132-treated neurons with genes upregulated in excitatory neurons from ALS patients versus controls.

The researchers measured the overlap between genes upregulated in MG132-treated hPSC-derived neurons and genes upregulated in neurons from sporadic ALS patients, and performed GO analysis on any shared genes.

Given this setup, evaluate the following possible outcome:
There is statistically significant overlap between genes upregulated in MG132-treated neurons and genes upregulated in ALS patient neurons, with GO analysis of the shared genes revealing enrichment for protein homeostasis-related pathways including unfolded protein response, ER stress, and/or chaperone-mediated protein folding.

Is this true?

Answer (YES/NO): YES